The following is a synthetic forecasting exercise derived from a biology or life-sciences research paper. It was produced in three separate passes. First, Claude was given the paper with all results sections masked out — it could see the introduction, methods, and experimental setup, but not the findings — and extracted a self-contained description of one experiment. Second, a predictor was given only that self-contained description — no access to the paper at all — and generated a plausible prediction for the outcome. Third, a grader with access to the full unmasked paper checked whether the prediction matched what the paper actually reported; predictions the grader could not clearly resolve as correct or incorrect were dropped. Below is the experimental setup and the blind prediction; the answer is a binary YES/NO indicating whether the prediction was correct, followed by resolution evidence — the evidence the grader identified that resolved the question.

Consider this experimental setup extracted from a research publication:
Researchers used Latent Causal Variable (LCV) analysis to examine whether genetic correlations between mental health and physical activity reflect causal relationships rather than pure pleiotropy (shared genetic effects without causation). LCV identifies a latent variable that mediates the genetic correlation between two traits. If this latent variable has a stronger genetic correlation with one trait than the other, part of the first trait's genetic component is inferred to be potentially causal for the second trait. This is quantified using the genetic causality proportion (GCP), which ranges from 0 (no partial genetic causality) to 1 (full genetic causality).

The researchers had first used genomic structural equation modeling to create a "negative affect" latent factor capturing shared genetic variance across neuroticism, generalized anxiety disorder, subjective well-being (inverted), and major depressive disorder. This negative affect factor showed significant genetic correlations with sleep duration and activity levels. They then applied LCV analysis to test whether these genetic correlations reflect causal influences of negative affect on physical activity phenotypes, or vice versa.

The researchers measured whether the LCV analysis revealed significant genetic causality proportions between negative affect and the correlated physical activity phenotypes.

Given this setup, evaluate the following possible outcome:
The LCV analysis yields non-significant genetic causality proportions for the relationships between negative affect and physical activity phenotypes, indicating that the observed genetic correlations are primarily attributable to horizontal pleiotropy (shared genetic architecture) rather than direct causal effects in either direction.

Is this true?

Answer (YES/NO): YES